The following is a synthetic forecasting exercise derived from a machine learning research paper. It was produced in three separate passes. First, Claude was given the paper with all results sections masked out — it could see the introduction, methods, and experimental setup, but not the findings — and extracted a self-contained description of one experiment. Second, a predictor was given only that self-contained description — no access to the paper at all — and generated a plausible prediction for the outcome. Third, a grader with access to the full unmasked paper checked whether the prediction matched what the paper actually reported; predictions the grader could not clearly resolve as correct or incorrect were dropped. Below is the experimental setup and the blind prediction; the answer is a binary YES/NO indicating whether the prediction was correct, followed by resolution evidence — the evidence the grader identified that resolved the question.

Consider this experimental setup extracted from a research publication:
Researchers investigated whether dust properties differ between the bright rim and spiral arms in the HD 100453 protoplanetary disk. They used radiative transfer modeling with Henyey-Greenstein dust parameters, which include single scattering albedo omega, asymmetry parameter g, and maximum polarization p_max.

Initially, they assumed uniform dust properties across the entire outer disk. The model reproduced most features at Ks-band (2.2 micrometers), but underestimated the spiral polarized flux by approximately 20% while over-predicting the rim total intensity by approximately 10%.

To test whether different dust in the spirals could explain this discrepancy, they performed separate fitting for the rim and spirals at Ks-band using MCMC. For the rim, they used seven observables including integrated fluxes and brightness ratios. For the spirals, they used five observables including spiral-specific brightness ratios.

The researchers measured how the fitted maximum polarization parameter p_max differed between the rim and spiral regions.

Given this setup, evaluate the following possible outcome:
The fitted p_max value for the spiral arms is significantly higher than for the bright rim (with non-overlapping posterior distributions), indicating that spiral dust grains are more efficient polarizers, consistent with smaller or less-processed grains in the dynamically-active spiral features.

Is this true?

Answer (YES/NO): YES